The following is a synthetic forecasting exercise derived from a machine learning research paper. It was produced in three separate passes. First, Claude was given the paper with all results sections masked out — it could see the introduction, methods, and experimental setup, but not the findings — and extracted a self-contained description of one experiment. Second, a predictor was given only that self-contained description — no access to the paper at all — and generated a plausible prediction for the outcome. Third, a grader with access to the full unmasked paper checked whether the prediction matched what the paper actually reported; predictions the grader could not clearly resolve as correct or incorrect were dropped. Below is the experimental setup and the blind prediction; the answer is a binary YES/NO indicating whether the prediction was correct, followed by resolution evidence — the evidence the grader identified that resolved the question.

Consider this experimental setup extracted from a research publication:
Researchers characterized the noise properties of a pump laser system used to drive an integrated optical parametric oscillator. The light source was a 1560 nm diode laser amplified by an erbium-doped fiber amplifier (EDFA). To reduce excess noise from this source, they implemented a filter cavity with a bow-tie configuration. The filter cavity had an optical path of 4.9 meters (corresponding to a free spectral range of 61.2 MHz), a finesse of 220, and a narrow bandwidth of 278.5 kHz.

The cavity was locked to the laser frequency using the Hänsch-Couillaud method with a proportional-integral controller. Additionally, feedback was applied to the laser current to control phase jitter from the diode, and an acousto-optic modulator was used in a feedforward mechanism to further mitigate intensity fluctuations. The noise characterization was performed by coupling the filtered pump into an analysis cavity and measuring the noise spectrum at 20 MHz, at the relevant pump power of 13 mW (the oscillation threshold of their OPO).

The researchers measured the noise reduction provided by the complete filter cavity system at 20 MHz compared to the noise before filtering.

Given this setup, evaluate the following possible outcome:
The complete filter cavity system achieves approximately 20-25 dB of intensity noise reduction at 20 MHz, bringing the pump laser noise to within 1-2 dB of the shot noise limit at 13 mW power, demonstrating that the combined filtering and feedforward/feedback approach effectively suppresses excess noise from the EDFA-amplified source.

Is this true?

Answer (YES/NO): NO